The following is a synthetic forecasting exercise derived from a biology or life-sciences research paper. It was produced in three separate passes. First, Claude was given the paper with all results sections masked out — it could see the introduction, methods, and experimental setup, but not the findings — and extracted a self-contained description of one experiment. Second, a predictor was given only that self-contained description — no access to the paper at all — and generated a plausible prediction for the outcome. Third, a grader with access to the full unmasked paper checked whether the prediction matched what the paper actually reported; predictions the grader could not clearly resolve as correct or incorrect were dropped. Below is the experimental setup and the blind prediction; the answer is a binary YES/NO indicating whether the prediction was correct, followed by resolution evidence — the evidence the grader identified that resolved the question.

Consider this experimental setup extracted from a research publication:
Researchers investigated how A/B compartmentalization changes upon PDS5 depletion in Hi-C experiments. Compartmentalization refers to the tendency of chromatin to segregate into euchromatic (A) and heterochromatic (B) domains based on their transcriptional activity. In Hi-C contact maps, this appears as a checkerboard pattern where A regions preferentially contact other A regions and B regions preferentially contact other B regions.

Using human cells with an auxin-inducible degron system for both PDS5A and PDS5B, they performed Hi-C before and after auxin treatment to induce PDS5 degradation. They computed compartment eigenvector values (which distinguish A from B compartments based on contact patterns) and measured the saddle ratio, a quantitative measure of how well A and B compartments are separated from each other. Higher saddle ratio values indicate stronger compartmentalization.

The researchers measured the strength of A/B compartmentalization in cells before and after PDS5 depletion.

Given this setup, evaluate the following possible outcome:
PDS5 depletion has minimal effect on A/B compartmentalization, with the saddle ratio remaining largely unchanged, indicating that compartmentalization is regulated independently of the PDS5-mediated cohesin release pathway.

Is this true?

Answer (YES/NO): NO